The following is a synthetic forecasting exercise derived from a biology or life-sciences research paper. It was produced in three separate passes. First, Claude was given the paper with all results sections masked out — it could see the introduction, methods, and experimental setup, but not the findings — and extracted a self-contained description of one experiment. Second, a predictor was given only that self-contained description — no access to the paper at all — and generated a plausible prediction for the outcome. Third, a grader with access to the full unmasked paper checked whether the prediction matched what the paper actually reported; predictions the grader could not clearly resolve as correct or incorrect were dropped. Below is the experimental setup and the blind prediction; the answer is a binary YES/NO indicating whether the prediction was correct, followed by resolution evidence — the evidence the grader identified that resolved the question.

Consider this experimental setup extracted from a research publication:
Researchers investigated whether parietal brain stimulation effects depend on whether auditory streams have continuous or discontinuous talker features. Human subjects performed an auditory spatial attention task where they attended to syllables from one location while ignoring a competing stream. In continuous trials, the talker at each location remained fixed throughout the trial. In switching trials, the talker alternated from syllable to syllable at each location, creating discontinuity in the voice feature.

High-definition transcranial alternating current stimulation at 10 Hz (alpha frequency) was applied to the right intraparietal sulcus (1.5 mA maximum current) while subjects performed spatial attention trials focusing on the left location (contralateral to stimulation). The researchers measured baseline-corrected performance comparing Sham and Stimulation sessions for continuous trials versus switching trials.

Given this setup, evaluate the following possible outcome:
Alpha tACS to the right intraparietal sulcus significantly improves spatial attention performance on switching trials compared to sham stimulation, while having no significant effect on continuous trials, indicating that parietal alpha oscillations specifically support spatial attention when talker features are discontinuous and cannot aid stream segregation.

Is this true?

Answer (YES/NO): NO